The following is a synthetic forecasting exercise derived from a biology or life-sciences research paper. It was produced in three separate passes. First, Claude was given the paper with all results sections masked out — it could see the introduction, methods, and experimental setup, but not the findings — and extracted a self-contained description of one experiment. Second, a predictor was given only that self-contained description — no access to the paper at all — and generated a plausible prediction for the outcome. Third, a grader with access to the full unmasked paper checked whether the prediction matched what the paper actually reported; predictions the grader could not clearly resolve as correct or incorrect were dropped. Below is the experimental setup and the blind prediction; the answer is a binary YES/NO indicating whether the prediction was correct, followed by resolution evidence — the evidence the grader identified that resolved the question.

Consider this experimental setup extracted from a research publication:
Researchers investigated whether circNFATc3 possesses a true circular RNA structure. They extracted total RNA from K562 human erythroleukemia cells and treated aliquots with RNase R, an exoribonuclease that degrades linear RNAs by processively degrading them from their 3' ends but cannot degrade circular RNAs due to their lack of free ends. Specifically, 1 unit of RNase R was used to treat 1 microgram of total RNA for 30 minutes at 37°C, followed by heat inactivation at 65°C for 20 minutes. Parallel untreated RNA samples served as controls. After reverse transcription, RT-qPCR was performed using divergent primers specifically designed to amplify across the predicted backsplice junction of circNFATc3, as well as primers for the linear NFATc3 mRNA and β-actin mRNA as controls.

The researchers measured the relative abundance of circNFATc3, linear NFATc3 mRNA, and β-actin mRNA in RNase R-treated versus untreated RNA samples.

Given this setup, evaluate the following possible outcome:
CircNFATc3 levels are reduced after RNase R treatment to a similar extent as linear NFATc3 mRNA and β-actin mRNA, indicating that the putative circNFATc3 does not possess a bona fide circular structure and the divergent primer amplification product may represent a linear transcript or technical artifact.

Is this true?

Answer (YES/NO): NO